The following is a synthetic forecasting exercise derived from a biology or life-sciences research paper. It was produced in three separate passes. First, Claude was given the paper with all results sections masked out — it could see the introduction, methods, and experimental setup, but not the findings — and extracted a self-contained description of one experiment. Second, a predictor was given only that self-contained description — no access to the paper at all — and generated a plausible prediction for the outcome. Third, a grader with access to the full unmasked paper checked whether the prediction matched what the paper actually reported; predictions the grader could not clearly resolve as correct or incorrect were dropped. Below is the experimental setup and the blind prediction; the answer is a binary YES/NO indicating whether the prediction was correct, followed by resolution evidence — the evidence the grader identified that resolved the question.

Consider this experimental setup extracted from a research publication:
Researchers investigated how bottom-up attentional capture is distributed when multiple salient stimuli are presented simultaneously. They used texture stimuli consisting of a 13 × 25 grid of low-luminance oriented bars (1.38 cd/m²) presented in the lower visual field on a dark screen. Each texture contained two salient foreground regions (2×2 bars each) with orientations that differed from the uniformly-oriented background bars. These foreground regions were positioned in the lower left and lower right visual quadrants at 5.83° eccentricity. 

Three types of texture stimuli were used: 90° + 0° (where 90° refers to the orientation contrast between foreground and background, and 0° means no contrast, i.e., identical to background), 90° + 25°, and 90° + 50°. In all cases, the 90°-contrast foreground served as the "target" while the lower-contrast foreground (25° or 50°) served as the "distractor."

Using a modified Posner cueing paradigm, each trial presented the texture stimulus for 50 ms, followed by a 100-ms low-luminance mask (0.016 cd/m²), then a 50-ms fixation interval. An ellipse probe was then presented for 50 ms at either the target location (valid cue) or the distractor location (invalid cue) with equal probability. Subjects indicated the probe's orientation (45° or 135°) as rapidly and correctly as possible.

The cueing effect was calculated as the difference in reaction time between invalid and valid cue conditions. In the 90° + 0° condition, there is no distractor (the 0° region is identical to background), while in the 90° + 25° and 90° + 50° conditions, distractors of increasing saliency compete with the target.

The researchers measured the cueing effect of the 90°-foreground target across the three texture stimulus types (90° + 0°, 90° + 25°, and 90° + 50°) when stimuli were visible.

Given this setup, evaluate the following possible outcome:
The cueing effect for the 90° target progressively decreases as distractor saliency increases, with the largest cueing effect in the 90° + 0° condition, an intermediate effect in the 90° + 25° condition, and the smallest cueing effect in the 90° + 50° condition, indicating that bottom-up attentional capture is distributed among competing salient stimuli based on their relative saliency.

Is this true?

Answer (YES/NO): YES